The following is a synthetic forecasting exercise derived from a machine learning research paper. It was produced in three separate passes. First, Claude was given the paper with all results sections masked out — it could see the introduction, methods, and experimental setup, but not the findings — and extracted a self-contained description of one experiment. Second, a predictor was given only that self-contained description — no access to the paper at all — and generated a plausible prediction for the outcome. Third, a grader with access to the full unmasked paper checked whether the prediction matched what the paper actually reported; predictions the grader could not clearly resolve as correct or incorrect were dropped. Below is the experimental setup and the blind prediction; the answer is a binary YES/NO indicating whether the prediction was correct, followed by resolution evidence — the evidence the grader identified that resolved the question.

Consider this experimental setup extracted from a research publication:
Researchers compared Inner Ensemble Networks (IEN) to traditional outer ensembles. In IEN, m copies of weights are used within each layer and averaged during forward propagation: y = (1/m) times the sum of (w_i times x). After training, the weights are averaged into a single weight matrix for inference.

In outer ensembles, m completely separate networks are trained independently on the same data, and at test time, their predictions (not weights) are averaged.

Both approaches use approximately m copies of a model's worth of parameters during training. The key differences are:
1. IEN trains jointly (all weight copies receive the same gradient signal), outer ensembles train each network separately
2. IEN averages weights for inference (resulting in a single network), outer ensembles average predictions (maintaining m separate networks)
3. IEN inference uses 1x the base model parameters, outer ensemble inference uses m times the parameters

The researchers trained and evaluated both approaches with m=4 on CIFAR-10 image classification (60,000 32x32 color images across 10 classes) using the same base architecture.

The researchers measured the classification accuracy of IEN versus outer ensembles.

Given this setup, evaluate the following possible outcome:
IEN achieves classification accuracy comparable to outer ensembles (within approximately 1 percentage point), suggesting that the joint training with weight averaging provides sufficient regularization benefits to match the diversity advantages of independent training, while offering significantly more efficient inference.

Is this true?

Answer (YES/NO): NO